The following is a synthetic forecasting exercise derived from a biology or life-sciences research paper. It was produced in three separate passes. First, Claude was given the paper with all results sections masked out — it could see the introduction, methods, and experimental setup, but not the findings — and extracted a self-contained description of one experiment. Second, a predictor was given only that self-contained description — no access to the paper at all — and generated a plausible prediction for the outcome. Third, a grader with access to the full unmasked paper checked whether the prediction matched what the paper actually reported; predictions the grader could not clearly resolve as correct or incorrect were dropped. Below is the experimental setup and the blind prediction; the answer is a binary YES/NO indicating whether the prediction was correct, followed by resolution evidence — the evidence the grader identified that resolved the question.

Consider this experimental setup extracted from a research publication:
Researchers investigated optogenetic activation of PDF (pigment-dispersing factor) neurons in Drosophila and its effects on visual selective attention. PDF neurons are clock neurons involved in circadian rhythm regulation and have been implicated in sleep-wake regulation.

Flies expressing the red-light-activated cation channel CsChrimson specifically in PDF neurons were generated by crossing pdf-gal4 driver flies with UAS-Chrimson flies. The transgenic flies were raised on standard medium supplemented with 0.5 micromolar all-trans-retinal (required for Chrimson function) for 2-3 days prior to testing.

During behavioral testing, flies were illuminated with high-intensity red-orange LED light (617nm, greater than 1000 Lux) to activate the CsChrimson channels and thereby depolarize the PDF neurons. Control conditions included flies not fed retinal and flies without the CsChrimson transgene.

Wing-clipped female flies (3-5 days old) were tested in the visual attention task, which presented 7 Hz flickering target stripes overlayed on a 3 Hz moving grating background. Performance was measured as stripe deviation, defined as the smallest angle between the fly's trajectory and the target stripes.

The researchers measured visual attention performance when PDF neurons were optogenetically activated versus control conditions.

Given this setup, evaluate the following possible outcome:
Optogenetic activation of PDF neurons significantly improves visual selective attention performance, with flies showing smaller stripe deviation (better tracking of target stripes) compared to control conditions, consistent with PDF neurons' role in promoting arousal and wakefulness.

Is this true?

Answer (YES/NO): NO